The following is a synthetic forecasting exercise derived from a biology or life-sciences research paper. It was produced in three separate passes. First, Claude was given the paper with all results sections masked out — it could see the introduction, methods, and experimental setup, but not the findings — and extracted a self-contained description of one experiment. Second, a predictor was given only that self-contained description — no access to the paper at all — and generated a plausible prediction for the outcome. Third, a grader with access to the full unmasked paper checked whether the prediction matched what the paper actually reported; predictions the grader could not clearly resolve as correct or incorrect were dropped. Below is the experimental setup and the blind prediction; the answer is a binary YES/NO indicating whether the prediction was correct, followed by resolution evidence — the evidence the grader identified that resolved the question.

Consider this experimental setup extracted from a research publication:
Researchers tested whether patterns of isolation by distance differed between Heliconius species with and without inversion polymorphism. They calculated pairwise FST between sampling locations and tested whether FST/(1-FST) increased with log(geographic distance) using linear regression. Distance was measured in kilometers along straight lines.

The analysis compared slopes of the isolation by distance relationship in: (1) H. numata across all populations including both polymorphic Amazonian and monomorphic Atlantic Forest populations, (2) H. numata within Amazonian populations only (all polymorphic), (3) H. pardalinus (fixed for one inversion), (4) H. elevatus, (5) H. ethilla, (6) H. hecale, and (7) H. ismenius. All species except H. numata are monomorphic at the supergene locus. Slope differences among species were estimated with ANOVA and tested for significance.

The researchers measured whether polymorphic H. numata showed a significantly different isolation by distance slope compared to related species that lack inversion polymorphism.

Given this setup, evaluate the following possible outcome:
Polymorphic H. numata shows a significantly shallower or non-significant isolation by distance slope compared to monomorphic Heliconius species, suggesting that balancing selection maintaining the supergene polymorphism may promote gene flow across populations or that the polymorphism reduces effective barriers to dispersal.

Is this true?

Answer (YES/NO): YES